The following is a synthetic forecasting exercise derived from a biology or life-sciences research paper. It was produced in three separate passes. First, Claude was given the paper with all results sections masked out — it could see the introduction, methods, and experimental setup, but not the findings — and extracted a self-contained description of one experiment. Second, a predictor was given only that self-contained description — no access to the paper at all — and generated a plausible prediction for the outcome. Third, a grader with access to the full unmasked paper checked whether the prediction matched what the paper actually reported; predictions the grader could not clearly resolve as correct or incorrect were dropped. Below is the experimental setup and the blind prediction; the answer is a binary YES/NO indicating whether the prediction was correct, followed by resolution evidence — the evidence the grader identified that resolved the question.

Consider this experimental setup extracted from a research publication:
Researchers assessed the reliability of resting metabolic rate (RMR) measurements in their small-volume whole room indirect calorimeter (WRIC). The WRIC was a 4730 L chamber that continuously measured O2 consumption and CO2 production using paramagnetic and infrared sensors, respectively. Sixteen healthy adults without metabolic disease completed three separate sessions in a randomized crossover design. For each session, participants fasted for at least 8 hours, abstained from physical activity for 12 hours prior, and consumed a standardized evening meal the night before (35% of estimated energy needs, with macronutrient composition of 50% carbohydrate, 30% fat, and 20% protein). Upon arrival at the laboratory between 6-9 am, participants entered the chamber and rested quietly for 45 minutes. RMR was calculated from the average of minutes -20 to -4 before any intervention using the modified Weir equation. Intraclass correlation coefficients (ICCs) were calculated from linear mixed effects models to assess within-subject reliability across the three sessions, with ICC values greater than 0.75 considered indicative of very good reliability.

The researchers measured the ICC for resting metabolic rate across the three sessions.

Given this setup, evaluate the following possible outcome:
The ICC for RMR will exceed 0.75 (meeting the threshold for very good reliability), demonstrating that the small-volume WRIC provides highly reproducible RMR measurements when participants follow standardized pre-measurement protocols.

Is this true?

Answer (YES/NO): YES